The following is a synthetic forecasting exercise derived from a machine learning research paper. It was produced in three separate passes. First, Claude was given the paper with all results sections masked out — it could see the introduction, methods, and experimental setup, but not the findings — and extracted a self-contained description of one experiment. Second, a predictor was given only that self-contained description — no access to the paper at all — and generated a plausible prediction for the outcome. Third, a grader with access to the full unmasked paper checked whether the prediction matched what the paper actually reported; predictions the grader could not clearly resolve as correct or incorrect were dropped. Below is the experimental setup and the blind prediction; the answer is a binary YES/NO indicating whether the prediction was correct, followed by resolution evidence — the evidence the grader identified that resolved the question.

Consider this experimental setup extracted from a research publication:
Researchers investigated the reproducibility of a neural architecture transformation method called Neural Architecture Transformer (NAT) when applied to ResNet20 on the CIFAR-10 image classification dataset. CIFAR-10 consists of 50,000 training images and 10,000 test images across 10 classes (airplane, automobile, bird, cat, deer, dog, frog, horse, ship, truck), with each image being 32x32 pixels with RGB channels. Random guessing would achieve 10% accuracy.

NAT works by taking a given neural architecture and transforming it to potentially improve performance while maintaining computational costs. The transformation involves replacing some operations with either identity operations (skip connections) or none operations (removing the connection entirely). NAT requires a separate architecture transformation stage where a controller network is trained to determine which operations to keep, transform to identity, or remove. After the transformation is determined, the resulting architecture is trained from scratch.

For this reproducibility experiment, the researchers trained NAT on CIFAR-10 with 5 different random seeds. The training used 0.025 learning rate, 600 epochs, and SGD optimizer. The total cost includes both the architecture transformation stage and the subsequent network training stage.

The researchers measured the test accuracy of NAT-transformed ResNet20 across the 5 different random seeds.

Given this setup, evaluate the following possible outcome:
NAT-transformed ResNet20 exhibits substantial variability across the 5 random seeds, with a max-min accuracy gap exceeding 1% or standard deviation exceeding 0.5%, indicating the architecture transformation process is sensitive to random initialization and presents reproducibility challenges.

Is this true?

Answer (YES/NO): YES